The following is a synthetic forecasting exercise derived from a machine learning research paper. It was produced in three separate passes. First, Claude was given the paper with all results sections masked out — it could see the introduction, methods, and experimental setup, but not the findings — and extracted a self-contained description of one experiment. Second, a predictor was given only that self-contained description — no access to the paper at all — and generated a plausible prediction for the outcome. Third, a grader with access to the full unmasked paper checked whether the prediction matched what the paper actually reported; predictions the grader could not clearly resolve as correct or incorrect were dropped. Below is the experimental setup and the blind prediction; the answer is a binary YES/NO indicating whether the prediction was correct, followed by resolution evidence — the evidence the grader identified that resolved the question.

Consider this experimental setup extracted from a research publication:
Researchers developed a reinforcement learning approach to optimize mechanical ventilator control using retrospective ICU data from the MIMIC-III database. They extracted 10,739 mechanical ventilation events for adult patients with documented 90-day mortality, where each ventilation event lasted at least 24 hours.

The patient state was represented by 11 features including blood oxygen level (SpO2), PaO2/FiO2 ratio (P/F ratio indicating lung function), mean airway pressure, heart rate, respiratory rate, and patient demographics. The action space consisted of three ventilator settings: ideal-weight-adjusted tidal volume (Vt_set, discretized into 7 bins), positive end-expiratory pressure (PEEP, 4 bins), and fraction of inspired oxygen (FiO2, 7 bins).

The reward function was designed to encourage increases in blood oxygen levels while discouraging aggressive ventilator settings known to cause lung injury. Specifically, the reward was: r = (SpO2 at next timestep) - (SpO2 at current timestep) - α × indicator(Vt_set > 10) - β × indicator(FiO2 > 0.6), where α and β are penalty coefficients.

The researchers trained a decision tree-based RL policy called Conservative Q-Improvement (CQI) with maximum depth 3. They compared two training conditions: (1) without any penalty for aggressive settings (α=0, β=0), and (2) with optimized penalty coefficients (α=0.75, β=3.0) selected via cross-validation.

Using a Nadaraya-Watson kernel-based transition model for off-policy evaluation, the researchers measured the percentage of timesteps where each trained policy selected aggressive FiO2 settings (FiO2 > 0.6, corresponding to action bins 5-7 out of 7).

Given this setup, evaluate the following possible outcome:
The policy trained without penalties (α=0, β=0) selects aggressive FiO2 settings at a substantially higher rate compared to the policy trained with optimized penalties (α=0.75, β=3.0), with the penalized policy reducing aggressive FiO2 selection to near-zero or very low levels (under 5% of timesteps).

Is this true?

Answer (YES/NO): YES